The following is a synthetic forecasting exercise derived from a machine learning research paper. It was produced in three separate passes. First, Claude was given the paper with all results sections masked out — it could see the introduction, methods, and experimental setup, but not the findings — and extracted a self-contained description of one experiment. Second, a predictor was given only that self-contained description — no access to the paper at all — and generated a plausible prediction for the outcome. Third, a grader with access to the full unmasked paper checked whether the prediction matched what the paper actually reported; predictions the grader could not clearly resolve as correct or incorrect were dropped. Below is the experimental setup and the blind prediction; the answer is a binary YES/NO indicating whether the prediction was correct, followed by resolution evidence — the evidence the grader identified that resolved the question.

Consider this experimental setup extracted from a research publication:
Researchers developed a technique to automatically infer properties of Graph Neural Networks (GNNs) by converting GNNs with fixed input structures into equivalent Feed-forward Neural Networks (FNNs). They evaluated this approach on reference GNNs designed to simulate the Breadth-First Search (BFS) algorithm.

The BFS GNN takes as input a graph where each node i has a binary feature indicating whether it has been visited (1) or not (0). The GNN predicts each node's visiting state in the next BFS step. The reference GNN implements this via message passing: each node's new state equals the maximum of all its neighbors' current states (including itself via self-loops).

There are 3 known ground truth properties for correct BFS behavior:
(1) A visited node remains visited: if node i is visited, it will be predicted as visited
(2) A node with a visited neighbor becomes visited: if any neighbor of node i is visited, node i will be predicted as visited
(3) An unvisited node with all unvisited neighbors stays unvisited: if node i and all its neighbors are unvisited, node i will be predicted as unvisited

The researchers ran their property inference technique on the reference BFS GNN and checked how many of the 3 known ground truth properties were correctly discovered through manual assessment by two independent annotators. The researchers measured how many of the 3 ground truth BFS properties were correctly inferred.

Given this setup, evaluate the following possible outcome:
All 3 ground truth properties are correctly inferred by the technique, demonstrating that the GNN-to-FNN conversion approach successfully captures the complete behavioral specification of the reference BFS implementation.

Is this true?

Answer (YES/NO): YES